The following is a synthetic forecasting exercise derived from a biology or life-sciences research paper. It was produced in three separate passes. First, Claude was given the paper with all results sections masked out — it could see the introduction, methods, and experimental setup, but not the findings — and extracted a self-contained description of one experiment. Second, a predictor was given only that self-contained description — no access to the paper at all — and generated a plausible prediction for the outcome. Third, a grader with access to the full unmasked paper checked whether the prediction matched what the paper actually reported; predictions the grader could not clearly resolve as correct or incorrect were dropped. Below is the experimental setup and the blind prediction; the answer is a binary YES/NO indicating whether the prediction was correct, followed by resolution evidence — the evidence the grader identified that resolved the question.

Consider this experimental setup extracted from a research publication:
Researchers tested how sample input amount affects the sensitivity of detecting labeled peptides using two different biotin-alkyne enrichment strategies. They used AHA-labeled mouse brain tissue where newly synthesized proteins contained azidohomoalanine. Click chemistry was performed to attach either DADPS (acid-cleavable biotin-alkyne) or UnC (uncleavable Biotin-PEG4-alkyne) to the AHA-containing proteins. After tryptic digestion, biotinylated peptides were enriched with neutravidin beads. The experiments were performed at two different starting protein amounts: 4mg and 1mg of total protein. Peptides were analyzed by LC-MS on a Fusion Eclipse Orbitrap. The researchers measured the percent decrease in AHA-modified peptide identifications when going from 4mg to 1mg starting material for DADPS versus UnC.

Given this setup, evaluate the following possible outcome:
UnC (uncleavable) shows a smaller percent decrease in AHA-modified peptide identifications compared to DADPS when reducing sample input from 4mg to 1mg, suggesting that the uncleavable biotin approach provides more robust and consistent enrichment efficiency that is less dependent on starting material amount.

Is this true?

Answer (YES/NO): NO